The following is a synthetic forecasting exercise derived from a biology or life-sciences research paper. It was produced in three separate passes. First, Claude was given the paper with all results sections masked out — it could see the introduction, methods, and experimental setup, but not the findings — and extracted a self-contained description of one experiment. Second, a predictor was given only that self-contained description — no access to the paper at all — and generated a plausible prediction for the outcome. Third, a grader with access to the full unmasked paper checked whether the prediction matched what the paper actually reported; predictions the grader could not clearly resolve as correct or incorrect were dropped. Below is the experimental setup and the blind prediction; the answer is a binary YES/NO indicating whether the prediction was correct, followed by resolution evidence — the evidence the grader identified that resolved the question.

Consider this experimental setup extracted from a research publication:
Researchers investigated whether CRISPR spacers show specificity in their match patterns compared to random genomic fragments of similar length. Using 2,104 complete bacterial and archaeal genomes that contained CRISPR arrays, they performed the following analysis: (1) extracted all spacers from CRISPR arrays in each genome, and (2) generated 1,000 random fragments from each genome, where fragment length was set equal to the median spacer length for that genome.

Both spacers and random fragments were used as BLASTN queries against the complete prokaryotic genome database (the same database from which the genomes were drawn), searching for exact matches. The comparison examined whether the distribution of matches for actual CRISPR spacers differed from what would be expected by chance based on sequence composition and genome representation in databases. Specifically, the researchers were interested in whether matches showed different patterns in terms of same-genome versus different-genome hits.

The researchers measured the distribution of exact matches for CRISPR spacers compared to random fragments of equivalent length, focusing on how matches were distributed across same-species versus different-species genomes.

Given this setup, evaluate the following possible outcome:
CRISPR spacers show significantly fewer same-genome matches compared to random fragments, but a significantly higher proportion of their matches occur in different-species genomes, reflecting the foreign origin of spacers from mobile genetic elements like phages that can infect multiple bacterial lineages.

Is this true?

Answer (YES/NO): NO